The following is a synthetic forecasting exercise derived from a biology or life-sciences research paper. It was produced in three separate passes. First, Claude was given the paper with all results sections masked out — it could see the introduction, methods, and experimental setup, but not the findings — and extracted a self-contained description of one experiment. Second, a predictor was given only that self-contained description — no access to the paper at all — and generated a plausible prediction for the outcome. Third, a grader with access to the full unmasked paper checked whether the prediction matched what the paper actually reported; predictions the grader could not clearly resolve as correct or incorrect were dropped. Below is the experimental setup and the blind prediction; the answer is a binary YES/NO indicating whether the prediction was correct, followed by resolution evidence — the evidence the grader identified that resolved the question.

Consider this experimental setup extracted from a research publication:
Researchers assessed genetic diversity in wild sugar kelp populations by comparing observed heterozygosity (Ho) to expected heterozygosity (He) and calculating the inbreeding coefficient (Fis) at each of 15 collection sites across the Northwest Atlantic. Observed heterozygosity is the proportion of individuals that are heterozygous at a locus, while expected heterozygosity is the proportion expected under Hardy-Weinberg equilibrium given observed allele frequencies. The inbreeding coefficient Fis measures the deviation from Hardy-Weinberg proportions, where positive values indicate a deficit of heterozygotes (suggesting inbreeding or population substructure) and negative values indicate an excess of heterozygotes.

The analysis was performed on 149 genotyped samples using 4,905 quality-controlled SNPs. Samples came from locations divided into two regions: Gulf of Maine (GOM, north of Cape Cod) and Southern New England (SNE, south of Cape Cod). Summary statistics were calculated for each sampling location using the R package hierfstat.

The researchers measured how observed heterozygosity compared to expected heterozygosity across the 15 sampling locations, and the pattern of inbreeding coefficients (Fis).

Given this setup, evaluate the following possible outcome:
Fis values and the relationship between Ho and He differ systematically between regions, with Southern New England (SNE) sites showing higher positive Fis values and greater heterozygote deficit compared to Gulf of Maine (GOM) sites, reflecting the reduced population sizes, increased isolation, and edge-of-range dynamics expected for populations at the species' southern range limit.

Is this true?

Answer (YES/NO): NO